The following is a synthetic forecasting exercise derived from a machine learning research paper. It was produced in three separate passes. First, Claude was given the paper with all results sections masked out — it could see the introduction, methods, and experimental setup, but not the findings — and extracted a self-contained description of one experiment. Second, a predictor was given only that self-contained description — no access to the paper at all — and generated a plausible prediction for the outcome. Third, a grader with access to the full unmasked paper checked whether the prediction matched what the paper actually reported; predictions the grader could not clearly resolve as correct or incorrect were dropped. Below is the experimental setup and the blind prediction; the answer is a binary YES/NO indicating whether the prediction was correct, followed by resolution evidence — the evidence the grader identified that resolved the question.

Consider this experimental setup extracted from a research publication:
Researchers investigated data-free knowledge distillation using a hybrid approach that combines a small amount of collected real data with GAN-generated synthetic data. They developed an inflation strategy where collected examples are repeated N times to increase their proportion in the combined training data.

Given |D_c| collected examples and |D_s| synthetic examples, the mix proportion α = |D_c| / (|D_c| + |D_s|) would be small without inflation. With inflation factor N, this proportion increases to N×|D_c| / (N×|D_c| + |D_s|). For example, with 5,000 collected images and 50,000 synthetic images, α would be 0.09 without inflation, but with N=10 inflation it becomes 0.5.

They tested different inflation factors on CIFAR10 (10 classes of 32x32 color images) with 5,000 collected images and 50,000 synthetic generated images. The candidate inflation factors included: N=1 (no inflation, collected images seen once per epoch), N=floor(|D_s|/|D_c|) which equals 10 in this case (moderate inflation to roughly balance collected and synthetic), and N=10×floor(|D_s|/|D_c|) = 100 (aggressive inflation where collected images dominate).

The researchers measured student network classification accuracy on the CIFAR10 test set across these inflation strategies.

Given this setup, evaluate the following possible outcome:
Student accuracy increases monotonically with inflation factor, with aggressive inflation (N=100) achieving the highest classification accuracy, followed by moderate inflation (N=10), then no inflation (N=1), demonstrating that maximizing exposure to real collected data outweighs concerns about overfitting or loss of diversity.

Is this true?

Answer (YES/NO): NO